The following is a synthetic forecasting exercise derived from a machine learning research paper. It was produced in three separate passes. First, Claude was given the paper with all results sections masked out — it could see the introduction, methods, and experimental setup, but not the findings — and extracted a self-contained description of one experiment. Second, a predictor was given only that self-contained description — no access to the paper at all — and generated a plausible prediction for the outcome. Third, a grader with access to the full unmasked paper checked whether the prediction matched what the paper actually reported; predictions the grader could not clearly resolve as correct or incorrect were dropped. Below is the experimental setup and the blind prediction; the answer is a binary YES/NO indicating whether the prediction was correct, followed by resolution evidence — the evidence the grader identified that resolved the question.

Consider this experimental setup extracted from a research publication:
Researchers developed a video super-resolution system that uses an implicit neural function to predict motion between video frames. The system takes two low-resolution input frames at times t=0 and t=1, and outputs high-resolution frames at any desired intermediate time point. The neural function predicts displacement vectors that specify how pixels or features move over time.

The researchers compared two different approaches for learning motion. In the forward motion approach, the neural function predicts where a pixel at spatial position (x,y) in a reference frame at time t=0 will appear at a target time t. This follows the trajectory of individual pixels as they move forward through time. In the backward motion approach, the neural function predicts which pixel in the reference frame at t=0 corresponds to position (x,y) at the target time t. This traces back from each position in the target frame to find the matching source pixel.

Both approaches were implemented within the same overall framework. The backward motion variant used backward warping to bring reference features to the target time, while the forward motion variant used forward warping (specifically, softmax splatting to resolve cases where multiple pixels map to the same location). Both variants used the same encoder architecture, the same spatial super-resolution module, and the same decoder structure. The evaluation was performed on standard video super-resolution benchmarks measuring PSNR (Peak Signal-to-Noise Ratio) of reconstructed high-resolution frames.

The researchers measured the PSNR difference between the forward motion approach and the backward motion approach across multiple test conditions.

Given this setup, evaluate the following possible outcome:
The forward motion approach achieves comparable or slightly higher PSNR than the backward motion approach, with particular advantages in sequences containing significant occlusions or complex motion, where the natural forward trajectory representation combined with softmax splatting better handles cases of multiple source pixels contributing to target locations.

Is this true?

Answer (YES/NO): NO